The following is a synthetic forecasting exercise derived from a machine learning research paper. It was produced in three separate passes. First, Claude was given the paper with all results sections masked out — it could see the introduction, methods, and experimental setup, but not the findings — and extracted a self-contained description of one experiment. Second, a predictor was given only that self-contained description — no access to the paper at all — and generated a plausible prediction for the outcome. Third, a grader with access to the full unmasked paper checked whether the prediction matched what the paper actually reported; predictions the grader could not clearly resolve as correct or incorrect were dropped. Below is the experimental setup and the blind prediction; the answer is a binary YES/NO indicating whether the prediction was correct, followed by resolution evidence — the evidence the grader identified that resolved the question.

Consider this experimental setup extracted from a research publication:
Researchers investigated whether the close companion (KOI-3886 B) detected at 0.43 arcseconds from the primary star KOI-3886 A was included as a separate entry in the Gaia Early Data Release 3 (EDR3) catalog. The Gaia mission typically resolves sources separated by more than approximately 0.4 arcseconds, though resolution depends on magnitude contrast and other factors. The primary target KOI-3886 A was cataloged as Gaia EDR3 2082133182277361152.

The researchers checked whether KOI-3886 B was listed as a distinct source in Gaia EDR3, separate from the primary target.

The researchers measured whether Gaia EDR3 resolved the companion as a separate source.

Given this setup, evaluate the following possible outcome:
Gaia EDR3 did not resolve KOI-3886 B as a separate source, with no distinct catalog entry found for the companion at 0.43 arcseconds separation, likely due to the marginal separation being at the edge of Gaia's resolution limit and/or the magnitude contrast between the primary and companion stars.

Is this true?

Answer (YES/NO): YES